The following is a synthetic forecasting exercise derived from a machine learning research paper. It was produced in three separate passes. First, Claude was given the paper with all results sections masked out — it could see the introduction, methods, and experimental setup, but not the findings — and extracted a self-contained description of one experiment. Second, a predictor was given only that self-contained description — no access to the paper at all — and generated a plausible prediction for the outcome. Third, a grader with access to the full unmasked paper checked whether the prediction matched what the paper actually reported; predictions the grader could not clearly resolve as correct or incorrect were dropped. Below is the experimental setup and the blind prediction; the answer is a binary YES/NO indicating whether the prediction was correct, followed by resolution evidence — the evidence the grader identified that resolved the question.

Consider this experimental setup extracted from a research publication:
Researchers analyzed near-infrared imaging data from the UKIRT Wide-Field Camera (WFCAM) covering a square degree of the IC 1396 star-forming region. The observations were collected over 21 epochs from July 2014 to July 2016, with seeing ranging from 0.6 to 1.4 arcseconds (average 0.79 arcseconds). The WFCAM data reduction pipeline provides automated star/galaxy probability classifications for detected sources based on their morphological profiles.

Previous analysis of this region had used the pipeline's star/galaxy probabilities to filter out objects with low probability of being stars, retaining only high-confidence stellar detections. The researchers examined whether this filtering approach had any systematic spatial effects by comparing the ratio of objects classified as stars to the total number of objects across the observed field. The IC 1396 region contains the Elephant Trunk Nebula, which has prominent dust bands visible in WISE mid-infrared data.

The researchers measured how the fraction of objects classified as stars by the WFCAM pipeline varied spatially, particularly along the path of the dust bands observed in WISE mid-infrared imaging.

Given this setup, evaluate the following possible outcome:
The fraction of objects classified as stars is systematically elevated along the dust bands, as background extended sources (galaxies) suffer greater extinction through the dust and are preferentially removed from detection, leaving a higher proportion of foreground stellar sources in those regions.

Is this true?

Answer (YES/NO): NO